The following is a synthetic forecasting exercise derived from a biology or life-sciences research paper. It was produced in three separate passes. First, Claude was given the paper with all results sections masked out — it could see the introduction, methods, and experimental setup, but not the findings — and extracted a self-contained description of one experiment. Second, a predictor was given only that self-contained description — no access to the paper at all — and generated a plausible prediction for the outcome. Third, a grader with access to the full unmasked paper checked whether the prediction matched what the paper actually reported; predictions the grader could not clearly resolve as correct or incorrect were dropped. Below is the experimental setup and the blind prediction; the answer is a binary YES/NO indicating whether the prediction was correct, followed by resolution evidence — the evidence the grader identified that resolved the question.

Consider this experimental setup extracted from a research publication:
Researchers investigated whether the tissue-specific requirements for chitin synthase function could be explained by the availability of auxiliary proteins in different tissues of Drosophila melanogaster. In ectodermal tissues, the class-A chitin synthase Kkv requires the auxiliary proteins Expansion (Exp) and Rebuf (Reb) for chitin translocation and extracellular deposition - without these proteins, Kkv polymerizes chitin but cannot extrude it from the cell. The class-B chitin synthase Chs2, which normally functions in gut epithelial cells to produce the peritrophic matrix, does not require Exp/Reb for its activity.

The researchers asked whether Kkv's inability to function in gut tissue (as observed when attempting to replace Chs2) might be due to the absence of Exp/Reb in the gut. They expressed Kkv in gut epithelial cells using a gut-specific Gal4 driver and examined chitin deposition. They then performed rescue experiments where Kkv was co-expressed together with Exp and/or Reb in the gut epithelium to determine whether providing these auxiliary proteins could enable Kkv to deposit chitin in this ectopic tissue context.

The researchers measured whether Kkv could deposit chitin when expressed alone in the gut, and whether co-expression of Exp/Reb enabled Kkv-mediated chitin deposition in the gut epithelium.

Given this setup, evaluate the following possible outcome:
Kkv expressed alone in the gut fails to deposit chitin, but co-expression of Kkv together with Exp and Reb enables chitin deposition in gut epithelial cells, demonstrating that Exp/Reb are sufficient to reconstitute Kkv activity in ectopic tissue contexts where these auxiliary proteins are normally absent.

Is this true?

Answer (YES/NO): NO